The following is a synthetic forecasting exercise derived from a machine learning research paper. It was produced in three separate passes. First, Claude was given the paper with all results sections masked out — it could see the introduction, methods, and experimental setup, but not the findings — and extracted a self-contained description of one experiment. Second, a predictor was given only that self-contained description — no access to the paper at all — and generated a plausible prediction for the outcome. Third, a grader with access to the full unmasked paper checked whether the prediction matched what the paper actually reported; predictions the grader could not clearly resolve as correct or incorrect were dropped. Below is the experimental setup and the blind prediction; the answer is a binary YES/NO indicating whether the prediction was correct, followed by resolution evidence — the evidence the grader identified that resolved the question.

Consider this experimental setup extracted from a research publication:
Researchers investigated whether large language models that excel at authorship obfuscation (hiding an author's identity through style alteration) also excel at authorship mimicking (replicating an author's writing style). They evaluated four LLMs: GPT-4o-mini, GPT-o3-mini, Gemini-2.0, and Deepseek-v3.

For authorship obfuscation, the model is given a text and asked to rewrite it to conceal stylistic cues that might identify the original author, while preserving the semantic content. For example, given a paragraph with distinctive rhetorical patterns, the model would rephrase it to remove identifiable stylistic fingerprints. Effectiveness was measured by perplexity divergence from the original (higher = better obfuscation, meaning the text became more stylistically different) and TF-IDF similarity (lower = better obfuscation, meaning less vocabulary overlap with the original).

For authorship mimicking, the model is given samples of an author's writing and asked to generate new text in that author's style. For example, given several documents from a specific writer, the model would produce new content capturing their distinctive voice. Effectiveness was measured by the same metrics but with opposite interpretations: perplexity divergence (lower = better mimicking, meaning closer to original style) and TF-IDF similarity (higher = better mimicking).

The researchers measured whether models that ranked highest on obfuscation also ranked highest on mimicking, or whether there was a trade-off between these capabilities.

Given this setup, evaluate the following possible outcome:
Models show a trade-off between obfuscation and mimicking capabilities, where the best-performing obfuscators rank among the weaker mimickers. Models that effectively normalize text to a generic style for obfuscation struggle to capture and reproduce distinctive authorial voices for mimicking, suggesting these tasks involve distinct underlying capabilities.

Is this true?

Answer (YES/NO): YES